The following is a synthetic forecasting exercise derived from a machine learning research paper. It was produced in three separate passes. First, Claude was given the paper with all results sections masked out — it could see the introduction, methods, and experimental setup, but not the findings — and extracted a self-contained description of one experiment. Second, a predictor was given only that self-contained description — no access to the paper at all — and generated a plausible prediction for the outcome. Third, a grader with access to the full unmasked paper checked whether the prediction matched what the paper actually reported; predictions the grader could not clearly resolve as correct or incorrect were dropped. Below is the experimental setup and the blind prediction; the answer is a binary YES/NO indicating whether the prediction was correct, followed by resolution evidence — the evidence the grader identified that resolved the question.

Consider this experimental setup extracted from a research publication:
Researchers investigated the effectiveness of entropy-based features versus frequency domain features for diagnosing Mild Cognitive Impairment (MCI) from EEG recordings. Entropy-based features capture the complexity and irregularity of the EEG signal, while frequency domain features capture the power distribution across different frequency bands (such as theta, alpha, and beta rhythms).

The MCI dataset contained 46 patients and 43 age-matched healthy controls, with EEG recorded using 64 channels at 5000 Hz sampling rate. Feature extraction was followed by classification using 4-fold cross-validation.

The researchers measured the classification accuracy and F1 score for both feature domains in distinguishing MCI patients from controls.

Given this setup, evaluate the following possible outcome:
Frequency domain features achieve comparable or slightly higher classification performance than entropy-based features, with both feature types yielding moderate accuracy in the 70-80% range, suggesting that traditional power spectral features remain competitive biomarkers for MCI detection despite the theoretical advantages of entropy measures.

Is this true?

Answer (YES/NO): NO